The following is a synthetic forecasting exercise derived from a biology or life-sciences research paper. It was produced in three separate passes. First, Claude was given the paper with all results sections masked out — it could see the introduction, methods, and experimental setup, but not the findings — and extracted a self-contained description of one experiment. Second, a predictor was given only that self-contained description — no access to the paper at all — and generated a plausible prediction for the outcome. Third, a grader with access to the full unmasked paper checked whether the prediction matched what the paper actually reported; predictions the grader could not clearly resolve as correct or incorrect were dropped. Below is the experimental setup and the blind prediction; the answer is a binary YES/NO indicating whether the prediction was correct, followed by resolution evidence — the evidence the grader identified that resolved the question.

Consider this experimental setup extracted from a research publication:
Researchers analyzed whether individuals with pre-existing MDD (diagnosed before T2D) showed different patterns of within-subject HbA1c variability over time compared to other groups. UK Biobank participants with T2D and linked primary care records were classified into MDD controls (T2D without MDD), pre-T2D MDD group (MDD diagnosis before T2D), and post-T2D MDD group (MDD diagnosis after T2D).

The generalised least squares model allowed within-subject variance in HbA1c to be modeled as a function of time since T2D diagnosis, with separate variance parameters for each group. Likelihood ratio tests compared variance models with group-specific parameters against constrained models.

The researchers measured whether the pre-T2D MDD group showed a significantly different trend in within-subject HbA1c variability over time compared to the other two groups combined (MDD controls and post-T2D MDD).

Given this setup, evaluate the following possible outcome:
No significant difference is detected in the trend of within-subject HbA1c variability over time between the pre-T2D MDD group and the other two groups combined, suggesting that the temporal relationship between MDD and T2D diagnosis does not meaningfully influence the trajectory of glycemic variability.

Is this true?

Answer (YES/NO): NO